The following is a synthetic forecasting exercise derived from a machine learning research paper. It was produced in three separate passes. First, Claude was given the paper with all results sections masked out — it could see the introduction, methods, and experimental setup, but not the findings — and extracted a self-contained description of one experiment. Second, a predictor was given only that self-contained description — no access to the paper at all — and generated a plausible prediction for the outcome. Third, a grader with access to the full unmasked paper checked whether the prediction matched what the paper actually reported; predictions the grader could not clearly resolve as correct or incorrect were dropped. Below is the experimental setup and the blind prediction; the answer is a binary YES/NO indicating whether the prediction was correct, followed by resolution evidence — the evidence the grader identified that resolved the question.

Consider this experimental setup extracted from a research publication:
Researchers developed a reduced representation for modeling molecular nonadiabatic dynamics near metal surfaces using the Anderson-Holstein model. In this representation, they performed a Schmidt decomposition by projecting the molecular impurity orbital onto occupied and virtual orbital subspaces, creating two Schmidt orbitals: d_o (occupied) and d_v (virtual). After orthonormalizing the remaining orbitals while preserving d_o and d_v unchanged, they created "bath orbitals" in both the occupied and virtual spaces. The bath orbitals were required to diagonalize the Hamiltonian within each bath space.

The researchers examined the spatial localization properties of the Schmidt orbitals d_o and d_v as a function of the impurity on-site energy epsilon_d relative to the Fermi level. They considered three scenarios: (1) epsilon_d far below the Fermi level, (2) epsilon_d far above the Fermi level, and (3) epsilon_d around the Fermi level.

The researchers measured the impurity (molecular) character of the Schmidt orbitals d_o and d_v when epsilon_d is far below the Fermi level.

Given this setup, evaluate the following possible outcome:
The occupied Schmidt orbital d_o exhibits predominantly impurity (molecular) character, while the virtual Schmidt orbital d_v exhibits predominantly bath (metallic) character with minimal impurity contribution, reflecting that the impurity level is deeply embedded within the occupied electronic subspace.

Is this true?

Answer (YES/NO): YES